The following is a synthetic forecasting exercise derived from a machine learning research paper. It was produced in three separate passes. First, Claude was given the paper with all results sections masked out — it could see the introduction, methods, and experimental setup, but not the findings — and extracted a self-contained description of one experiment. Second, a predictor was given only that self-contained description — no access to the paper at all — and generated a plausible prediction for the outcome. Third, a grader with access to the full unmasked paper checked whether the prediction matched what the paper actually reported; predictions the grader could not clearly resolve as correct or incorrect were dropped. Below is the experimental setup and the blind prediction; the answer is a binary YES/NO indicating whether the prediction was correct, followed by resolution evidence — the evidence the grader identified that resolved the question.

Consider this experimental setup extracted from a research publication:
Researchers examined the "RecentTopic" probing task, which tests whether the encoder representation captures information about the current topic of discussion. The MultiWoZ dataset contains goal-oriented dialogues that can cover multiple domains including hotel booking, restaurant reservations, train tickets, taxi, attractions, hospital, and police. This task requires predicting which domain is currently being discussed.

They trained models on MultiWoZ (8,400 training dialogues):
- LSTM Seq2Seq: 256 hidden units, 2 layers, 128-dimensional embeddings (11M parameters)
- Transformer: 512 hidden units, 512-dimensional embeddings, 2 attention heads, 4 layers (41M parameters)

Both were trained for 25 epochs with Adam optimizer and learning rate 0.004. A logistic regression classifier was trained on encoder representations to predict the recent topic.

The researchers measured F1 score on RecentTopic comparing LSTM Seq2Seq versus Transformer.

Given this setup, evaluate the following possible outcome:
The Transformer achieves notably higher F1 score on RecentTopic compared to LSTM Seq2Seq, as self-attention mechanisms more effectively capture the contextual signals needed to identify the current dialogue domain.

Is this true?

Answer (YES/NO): NO